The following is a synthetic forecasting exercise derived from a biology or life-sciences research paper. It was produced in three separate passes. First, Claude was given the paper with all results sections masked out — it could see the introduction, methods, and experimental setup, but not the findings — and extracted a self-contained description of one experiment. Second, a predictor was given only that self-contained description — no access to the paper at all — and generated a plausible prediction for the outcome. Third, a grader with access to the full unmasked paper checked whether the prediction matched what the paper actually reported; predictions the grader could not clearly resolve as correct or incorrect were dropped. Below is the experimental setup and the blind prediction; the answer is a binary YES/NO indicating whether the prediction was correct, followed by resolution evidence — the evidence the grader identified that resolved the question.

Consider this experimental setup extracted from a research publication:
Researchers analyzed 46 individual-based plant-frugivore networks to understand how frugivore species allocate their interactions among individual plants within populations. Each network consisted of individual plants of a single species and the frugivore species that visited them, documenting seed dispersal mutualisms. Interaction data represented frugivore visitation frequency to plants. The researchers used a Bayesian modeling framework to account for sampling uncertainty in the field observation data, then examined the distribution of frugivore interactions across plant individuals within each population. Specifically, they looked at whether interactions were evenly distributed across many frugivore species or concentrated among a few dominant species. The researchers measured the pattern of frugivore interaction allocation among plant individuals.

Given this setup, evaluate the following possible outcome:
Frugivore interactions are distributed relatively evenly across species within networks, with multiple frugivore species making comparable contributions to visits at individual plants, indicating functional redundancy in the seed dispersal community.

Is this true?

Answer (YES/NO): NO